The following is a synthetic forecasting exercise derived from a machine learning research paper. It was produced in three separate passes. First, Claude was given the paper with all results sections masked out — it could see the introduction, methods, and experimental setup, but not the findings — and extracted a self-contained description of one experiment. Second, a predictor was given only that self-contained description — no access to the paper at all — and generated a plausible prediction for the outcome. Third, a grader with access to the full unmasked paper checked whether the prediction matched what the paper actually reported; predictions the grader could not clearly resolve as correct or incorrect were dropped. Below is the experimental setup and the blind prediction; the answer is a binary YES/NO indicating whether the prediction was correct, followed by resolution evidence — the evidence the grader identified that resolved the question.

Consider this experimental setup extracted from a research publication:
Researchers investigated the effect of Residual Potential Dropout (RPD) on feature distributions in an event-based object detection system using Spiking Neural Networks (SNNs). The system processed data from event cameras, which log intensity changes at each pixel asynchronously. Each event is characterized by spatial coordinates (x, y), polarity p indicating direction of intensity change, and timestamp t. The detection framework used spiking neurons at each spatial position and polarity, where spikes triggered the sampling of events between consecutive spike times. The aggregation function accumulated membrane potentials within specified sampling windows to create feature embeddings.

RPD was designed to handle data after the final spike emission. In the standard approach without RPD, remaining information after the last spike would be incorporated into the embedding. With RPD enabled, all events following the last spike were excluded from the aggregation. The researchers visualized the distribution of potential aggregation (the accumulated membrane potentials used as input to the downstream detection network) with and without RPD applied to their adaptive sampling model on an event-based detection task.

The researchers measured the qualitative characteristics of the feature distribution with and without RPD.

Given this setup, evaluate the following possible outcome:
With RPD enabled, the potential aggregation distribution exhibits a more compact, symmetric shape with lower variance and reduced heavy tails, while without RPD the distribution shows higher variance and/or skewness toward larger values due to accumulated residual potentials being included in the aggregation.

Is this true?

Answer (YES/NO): NO